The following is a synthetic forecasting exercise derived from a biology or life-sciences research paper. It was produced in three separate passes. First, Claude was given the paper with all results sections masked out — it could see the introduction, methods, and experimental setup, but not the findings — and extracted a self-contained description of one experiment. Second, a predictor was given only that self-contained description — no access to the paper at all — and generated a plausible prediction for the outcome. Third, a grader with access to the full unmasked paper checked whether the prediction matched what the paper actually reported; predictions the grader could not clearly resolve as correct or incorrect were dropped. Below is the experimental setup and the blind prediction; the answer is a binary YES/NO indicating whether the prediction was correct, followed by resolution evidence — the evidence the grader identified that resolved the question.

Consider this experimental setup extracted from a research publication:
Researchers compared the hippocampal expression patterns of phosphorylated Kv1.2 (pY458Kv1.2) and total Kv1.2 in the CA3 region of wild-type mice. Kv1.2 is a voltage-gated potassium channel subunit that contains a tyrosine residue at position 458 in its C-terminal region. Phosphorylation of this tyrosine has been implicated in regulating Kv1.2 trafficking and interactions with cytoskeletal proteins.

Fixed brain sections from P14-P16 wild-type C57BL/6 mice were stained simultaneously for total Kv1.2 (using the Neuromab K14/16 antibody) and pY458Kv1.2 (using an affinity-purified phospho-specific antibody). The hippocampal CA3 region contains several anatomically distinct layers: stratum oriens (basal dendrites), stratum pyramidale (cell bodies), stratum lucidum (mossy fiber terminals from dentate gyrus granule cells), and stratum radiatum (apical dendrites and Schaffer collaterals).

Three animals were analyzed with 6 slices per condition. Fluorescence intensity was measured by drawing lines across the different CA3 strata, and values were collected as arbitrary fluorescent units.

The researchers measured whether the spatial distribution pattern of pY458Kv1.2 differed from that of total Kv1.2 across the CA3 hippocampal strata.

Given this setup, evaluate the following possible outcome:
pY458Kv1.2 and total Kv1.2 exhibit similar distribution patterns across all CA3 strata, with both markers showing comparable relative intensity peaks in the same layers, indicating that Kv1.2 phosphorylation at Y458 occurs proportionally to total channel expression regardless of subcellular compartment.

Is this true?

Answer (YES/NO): NO